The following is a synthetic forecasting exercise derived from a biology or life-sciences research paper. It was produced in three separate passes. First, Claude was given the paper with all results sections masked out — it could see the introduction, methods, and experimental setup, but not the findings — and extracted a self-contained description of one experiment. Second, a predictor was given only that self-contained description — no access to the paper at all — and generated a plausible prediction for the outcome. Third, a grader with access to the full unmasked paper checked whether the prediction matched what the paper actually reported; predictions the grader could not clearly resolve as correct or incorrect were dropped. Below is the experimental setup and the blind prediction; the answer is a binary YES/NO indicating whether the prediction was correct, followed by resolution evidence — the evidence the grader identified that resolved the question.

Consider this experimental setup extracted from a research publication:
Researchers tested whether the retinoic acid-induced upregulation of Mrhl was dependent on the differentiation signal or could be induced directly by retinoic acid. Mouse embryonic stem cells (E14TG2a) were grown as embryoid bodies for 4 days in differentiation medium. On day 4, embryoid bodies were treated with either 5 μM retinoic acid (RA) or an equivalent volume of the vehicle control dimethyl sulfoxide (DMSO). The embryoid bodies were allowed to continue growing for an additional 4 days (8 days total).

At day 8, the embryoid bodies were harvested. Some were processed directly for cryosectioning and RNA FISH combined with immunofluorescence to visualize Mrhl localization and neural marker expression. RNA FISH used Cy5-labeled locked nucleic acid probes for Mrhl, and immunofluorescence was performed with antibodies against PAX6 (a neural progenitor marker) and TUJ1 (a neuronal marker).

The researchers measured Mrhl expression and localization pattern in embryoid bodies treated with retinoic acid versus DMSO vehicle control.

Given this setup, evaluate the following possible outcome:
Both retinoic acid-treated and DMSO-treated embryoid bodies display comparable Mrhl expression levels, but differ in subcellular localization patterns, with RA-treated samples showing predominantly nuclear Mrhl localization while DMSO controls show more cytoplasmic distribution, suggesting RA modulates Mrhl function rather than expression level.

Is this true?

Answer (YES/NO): NO